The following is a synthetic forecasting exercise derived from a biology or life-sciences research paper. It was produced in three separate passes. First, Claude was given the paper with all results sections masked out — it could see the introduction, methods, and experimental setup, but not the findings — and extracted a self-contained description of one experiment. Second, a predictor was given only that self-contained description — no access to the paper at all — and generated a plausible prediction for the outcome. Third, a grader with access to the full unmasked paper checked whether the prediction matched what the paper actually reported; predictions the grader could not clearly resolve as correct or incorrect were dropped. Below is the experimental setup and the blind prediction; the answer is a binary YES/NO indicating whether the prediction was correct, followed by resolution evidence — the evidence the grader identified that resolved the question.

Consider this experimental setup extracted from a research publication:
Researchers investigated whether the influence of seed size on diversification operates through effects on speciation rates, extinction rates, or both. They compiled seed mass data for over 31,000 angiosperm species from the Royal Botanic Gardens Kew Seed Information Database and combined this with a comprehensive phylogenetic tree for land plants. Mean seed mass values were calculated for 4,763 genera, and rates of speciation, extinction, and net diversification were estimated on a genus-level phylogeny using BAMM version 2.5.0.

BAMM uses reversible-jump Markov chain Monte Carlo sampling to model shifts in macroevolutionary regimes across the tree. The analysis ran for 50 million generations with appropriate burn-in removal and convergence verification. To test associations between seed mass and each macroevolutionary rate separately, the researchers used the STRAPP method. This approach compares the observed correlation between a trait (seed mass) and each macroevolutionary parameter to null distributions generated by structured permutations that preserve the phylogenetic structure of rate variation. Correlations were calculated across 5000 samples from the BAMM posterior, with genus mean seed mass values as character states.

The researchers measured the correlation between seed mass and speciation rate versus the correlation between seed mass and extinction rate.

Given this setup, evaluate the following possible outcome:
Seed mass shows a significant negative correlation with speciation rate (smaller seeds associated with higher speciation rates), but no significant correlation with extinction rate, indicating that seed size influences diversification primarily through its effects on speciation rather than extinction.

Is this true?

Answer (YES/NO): NO